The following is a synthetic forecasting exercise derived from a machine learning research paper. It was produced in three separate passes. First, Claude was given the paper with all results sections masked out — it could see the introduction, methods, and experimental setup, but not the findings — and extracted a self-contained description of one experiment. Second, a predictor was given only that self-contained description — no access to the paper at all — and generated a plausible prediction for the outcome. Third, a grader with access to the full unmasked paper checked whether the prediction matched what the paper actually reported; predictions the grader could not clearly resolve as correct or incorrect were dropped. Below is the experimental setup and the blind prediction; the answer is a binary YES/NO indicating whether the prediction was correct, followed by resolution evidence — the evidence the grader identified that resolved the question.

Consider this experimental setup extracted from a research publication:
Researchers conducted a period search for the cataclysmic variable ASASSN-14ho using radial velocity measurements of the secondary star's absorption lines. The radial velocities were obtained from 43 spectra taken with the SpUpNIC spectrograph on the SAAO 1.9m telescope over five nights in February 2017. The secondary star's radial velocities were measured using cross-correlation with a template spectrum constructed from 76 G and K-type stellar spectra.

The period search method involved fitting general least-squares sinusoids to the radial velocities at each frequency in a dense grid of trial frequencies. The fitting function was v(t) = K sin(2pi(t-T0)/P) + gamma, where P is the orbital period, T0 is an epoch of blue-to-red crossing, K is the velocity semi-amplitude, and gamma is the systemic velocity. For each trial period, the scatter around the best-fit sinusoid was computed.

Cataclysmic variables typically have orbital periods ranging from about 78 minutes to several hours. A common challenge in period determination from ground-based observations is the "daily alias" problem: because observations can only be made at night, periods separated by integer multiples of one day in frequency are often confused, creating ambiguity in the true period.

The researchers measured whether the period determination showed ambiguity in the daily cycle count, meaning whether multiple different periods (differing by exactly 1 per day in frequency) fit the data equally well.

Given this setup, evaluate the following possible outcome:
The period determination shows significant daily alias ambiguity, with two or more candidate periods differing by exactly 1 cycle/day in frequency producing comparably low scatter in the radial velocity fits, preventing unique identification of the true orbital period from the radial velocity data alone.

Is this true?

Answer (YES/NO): NO